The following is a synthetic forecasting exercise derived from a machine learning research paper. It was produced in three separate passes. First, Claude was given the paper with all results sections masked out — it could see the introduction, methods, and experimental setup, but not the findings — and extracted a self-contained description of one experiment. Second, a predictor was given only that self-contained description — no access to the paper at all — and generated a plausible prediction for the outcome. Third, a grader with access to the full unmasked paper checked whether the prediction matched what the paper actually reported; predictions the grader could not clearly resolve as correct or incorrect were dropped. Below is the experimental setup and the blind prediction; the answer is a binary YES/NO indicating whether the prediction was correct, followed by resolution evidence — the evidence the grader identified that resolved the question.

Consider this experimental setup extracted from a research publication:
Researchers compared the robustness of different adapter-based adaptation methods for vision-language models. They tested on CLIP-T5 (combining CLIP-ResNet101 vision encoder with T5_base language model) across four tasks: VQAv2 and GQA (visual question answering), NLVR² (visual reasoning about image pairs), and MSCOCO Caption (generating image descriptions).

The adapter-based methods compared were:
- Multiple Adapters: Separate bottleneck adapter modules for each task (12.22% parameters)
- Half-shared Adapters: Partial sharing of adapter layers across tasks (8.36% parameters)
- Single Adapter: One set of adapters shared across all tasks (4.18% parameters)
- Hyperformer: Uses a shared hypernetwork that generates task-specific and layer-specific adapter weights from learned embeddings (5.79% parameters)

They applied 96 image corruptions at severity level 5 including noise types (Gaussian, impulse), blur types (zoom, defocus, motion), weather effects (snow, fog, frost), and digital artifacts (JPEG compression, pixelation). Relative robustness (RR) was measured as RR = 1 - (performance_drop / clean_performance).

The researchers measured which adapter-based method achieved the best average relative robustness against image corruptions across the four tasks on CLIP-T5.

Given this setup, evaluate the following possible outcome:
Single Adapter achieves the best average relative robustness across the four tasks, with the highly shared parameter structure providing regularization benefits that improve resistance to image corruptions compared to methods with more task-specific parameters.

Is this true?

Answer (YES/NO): NO